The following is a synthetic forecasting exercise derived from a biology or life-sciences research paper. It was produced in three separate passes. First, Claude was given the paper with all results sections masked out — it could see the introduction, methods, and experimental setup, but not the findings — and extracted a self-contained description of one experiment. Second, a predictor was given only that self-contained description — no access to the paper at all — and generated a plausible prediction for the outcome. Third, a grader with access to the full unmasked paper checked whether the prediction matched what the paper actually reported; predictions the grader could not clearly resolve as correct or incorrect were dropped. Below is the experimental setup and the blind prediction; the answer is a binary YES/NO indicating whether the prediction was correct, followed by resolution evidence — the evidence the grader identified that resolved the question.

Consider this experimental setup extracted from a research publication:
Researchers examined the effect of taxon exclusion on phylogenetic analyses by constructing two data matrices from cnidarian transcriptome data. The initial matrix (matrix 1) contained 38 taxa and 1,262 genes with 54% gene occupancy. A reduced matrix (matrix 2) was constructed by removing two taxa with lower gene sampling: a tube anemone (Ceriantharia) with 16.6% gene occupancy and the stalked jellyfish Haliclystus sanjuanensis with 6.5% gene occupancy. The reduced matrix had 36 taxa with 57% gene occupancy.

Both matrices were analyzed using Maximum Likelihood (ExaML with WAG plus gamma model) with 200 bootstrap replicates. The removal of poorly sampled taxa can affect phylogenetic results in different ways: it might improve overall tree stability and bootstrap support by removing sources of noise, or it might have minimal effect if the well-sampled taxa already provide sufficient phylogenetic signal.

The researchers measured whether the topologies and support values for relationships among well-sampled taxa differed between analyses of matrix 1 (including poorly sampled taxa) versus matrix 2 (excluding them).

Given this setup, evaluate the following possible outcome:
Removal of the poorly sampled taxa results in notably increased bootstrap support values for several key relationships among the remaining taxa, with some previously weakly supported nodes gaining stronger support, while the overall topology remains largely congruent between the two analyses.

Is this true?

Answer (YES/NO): YES